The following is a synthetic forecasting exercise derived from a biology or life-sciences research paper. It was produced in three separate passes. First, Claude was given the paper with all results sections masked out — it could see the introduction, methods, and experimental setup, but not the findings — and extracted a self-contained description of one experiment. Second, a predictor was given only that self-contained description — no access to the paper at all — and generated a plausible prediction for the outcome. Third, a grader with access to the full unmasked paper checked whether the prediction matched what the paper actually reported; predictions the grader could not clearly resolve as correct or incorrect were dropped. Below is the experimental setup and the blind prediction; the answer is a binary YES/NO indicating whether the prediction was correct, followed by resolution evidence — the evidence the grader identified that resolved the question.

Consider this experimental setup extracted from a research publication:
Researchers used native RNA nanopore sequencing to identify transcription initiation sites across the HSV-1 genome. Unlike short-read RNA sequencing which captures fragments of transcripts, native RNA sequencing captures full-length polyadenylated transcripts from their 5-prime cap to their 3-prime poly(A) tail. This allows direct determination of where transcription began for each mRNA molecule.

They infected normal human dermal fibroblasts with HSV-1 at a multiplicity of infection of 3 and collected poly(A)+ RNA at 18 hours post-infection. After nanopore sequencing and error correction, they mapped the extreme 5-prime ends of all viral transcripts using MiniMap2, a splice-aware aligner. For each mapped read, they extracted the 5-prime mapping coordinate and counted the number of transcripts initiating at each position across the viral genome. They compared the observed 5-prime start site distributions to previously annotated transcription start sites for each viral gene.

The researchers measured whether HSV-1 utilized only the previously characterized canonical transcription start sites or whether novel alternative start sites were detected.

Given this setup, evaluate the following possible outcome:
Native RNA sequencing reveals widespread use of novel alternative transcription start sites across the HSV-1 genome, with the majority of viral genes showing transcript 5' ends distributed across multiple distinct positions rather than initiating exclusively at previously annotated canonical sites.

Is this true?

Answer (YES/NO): NO